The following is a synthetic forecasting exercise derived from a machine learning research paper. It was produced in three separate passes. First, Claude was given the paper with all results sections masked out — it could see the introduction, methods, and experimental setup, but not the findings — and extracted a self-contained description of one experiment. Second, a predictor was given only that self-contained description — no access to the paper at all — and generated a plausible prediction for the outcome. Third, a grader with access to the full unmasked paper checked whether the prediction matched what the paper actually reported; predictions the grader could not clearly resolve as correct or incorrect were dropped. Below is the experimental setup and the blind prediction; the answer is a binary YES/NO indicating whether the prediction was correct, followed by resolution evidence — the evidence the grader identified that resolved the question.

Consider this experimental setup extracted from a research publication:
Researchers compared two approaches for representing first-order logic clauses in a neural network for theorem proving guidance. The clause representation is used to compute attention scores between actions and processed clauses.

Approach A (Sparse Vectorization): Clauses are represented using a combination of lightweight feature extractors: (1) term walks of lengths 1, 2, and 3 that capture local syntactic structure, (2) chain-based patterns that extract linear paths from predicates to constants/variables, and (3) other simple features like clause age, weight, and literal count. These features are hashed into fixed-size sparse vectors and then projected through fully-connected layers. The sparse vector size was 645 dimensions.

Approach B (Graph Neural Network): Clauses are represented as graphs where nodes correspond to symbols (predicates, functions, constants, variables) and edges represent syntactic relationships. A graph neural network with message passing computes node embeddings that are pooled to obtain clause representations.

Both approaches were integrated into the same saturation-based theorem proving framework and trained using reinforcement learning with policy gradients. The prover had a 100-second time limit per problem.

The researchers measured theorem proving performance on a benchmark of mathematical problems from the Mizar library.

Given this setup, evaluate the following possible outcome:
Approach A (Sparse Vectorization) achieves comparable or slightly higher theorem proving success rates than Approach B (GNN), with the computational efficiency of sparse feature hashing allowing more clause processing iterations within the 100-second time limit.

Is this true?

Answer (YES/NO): NO